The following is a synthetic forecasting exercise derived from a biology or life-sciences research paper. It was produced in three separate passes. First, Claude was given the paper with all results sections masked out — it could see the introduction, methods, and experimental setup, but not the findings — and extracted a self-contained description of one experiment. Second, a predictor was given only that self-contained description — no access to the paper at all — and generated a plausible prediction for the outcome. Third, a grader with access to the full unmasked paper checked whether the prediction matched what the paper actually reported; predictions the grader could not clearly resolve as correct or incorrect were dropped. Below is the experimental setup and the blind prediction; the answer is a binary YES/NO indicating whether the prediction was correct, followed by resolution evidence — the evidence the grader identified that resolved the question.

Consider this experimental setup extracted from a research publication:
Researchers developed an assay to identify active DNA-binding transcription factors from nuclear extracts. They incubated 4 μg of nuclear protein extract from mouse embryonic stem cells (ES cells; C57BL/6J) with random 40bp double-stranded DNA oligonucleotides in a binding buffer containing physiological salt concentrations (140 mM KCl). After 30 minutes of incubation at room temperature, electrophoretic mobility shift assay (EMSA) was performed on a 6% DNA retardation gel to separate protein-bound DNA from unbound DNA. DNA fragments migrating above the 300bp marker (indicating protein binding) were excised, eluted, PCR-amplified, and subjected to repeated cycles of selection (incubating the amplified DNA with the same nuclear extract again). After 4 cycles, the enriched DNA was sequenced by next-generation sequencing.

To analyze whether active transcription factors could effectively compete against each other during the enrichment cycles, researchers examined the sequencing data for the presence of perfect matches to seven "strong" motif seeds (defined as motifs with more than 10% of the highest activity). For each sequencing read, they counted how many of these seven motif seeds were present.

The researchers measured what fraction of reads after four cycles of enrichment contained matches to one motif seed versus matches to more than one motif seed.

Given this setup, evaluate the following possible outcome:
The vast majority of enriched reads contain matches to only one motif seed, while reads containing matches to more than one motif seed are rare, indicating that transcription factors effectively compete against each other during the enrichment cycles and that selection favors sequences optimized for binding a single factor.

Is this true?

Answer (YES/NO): NO